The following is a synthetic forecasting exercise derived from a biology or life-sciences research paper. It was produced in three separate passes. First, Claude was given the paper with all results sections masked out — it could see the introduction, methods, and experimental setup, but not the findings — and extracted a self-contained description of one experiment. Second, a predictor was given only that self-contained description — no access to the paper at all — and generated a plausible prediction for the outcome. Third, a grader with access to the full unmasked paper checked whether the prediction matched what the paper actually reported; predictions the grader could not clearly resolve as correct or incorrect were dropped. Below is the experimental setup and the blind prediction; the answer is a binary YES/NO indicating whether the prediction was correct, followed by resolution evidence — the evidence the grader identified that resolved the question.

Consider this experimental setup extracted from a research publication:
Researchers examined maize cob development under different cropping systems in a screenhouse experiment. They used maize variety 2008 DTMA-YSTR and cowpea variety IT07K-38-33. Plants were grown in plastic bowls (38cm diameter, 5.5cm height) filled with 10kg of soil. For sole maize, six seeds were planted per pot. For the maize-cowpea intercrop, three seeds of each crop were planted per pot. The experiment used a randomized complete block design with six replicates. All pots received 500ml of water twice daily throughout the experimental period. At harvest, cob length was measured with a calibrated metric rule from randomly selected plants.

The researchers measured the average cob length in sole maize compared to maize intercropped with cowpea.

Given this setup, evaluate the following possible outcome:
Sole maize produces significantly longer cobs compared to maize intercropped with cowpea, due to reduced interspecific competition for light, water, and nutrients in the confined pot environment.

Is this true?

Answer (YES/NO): NO